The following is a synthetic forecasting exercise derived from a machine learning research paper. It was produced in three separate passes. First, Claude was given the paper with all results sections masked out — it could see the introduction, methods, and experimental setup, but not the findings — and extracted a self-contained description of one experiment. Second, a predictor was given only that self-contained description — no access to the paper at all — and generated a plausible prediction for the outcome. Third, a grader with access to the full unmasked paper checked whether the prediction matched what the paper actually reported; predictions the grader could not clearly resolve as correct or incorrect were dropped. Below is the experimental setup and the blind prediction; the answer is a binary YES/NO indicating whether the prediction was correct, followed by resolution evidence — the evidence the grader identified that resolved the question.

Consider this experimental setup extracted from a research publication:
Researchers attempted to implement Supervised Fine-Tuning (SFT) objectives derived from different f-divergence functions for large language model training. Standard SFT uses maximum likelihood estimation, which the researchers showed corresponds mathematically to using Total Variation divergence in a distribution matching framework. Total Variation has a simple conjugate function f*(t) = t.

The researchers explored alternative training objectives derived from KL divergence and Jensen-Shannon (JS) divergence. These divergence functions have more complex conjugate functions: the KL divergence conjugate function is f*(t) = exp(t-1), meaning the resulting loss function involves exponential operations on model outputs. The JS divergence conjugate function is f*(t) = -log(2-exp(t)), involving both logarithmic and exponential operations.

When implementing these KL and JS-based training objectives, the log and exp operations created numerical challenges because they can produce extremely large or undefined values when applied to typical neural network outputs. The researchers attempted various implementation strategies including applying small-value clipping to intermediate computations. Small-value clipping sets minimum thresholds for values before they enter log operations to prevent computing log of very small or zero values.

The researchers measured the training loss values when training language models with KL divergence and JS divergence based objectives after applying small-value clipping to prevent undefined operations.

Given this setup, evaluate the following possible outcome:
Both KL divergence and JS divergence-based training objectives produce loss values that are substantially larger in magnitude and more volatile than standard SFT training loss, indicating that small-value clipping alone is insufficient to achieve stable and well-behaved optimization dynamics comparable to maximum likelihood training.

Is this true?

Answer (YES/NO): YES